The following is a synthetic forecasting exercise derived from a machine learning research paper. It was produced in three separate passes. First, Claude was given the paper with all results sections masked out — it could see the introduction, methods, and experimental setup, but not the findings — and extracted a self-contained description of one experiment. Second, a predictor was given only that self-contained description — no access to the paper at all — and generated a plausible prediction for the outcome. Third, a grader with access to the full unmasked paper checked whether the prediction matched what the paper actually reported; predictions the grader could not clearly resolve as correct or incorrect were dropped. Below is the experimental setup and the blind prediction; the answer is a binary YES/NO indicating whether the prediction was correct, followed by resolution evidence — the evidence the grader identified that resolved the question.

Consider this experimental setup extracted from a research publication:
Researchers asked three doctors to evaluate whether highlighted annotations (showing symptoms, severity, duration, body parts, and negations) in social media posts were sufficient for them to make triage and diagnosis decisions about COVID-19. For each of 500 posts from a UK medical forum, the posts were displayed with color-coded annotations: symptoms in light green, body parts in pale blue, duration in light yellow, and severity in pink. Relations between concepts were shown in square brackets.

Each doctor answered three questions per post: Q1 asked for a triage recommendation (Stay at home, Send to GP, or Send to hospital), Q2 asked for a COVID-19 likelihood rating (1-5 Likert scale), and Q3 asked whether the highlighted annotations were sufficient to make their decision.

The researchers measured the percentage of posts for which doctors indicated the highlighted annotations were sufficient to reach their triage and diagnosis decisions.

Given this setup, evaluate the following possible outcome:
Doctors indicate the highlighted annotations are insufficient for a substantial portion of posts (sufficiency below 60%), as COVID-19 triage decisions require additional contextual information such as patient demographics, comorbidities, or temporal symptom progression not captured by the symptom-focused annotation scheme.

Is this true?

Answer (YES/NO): NO